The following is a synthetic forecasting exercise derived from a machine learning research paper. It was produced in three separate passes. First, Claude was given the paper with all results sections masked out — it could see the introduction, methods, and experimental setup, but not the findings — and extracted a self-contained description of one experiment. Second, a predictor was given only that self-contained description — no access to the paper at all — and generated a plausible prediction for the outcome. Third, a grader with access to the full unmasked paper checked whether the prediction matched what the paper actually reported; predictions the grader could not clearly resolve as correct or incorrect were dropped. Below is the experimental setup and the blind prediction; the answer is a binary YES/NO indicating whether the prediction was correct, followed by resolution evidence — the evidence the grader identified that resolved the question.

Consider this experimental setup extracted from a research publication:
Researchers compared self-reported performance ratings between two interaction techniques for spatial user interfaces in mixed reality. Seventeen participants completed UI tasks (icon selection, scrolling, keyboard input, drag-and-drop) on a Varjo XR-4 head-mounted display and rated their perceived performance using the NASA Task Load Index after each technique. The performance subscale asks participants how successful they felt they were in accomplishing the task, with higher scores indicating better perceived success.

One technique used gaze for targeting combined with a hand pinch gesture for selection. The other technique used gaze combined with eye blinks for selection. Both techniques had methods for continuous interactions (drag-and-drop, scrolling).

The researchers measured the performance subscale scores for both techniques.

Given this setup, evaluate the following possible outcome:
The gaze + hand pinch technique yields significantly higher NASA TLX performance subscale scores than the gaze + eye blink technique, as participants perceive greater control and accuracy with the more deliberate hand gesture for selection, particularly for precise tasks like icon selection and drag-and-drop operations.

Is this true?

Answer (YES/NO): NO